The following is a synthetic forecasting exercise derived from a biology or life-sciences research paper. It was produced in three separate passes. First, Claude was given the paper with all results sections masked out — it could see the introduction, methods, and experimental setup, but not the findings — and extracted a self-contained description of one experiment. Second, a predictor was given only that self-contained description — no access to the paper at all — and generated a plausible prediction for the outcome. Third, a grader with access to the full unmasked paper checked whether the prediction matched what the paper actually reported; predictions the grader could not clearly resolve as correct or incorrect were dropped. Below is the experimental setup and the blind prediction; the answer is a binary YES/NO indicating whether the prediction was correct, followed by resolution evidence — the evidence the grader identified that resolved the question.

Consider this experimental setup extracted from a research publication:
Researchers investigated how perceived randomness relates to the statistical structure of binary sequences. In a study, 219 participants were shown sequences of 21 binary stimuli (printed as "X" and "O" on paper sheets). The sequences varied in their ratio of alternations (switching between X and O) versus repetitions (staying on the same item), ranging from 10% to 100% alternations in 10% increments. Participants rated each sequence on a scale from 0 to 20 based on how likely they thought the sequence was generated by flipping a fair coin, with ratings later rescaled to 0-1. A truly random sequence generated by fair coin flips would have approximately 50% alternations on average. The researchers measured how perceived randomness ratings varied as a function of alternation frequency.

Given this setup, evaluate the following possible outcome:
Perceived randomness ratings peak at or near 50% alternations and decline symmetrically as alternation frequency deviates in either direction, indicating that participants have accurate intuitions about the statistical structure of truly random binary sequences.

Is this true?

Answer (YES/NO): NO